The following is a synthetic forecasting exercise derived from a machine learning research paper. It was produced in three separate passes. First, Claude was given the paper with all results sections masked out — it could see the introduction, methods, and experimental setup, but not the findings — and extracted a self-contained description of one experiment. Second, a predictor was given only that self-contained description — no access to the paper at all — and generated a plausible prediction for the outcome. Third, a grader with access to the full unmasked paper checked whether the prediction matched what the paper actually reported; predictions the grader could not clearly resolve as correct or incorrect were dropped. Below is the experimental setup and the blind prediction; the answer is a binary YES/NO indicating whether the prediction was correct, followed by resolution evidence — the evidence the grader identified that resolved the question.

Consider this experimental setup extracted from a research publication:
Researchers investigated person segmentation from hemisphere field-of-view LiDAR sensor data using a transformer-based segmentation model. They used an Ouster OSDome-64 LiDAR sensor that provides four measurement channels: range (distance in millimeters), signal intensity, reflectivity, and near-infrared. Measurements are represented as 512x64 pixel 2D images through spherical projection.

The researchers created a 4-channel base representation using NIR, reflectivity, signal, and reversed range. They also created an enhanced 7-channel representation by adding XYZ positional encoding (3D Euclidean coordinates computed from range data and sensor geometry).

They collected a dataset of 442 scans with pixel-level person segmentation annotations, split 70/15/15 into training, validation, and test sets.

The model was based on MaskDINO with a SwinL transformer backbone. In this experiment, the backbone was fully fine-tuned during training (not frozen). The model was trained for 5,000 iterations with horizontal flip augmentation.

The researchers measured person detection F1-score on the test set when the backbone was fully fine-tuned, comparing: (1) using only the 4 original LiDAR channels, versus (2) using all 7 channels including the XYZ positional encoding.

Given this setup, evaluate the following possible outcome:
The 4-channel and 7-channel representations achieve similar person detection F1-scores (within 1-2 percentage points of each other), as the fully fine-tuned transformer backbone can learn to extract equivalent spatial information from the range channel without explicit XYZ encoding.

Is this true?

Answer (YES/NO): YES